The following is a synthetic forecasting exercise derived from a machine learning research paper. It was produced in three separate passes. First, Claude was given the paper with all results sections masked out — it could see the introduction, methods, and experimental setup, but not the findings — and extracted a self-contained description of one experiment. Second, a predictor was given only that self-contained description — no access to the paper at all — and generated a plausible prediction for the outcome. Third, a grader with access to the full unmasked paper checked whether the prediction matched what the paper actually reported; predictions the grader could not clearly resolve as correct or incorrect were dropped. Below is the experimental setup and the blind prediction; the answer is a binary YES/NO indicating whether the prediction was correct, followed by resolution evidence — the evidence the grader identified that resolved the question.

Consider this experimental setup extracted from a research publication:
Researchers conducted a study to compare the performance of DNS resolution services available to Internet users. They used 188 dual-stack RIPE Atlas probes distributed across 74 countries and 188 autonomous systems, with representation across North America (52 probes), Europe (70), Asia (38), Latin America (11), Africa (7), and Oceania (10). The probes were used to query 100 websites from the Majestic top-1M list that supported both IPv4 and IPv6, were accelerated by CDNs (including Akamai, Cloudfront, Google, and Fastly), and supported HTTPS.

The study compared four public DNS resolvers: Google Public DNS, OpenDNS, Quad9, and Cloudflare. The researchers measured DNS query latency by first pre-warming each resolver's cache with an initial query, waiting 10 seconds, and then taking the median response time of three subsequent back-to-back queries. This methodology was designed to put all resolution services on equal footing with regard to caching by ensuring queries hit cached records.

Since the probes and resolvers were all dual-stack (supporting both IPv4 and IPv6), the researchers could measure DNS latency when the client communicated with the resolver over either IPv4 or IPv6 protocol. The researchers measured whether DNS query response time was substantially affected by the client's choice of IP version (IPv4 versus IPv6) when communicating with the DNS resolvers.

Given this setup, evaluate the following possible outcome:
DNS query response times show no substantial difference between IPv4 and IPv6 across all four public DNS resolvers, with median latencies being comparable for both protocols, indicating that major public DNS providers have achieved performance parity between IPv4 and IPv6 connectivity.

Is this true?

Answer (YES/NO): NO